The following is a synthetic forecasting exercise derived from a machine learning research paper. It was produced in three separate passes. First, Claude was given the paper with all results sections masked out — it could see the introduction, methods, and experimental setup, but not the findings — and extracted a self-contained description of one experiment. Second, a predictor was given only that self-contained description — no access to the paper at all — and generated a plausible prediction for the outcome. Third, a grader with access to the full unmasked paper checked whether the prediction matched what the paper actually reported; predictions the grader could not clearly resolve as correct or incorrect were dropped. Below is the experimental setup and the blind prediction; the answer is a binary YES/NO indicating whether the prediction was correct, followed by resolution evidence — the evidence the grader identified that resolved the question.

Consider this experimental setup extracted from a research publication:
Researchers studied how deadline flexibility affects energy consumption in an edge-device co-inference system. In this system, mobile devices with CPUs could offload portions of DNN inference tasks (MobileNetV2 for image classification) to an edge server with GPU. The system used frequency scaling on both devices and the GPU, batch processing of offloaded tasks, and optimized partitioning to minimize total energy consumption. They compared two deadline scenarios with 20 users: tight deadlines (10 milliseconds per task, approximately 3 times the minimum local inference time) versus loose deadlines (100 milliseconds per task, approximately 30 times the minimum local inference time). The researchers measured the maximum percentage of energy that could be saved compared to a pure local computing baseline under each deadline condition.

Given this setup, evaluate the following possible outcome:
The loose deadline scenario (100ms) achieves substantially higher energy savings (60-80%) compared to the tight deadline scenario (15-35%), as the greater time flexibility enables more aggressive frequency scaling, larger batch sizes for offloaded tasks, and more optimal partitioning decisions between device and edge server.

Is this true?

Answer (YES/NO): NO